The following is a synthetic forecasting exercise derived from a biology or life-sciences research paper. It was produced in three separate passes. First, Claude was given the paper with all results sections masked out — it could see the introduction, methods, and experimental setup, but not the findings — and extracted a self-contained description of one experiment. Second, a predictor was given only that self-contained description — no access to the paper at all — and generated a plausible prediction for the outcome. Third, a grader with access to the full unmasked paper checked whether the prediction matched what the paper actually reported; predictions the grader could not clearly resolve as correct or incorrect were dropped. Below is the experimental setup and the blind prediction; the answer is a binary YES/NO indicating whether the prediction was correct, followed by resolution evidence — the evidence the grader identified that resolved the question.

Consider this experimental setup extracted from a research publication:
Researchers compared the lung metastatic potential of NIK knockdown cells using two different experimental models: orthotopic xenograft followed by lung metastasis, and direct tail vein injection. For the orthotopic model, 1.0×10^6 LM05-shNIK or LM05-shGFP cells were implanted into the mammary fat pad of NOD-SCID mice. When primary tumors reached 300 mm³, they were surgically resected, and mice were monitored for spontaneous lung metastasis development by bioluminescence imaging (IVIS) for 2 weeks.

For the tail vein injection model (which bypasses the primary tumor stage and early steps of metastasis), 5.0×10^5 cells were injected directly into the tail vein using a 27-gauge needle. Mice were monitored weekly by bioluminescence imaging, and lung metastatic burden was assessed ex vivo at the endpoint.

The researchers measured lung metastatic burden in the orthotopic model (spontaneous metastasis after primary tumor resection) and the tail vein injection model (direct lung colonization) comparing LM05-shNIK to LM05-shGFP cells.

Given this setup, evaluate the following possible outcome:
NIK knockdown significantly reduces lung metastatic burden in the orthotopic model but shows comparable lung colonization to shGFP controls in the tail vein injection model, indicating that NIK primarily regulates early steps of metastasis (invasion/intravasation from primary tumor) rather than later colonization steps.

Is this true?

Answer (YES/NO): NO